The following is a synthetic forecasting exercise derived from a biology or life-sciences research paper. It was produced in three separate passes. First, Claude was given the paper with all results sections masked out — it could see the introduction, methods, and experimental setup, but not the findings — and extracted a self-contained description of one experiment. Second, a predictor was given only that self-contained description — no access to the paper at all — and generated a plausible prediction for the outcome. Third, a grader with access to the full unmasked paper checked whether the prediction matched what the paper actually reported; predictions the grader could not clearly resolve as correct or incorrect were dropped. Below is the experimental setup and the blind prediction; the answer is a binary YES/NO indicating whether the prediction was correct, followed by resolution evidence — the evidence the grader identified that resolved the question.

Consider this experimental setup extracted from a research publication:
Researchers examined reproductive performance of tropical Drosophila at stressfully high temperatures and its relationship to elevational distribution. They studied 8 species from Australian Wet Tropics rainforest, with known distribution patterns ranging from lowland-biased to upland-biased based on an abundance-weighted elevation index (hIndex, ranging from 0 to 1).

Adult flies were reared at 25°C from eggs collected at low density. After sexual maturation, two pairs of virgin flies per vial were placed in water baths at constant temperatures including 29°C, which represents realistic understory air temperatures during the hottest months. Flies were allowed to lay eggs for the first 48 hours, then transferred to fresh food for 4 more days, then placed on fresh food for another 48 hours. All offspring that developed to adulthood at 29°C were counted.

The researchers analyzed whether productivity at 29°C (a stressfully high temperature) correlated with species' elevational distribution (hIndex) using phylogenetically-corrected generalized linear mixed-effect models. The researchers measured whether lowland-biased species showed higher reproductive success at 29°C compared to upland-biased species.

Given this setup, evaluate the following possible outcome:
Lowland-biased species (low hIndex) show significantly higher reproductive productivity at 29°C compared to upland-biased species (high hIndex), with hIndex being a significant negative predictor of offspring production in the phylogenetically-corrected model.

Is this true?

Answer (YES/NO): YES